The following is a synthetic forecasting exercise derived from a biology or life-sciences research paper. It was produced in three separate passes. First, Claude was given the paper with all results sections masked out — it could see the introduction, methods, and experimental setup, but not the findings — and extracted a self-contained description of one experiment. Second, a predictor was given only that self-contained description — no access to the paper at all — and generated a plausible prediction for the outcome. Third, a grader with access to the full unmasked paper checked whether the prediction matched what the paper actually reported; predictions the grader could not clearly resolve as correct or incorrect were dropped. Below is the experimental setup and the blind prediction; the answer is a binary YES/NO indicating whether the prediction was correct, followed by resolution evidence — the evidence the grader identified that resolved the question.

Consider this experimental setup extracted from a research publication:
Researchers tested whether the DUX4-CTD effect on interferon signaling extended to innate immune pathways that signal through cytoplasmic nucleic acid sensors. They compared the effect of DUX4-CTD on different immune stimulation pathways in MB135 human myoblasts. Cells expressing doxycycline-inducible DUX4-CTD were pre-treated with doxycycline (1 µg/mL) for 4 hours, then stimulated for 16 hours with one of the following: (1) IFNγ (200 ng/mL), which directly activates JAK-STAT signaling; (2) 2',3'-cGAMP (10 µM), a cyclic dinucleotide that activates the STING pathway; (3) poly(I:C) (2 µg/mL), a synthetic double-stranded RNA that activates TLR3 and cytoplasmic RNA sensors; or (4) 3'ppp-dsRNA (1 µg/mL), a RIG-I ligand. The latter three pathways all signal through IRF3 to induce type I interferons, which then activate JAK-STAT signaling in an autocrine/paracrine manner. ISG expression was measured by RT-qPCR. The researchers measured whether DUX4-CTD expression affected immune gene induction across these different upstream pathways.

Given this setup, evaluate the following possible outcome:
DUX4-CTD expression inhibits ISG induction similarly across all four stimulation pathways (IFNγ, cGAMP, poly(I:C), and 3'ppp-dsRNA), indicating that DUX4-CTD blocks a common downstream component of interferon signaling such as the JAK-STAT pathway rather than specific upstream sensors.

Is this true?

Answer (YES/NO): NO